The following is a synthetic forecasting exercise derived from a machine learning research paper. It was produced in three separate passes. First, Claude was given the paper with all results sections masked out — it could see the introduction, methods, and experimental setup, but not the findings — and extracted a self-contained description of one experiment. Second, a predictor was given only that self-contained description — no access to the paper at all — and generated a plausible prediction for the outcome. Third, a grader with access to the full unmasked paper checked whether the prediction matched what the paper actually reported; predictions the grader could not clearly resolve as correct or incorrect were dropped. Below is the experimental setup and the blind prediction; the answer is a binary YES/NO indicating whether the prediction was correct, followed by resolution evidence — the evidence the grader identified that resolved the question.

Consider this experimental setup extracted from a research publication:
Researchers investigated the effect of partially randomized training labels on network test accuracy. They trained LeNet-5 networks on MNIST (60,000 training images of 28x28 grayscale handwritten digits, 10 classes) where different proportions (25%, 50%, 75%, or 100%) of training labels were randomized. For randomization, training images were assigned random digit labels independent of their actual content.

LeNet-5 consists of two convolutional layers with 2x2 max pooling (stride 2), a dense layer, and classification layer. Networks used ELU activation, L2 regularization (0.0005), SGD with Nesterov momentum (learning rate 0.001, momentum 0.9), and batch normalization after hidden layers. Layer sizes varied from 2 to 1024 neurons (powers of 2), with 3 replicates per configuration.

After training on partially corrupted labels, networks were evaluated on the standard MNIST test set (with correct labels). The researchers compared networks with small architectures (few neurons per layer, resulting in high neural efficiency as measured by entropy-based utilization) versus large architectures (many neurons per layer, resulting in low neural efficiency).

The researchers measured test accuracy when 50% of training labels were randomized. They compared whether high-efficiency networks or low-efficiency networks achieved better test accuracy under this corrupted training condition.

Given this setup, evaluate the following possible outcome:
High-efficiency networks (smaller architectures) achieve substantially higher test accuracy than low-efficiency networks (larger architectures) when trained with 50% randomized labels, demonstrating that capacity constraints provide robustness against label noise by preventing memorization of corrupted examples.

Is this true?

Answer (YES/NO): YES